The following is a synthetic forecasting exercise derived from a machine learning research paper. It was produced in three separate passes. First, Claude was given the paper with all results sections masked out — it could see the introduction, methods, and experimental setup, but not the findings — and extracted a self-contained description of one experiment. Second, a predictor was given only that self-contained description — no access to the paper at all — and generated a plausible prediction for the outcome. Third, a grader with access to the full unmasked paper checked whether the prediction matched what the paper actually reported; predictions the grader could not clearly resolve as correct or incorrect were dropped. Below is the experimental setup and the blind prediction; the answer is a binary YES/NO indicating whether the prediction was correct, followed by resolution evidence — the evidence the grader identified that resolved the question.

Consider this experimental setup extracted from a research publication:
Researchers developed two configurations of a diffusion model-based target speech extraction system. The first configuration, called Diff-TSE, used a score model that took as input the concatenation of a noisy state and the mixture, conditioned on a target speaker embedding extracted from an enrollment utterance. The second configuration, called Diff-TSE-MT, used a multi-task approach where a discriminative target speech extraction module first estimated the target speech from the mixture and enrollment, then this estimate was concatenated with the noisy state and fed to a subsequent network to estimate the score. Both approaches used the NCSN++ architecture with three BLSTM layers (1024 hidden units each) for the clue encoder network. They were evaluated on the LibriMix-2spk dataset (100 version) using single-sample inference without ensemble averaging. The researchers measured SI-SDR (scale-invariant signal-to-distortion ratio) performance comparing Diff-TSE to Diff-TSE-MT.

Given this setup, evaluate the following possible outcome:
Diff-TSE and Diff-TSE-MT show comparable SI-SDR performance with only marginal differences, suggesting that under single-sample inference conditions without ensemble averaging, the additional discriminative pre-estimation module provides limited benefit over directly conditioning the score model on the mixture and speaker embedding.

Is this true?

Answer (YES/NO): NO